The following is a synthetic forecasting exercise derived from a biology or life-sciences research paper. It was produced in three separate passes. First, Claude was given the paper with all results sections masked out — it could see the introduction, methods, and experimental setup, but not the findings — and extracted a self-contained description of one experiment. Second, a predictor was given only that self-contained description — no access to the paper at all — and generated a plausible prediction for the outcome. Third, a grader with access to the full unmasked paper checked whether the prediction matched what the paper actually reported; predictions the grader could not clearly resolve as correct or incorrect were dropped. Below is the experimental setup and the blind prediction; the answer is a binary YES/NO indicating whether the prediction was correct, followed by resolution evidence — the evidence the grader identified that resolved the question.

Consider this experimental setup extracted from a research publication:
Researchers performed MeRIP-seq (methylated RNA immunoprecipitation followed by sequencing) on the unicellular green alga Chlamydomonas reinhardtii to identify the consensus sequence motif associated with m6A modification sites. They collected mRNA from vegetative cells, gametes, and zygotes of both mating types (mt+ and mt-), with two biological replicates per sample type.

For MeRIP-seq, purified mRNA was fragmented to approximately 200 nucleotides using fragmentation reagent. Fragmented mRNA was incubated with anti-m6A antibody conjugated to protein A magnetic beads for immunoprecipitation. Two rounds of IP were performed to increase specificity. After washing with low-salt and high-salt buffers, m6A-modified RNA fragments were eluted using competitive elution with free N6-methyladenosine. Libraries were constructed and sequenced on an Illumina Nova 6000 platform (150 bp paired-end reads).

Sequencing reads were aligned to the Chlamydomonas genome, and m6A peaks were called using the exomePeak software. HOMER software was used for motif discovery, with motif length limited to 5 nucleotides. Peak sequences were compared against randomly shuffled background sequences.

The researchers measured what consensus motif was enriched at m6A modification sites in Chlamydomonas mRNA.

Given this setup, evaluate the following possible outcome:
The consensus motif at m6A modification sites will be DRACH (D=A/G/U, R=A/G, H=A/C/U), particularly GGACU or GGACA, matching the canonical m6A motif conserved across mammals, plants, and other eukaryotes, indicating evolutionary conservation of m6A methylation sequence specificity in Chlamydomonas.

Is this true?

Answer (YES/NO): NO